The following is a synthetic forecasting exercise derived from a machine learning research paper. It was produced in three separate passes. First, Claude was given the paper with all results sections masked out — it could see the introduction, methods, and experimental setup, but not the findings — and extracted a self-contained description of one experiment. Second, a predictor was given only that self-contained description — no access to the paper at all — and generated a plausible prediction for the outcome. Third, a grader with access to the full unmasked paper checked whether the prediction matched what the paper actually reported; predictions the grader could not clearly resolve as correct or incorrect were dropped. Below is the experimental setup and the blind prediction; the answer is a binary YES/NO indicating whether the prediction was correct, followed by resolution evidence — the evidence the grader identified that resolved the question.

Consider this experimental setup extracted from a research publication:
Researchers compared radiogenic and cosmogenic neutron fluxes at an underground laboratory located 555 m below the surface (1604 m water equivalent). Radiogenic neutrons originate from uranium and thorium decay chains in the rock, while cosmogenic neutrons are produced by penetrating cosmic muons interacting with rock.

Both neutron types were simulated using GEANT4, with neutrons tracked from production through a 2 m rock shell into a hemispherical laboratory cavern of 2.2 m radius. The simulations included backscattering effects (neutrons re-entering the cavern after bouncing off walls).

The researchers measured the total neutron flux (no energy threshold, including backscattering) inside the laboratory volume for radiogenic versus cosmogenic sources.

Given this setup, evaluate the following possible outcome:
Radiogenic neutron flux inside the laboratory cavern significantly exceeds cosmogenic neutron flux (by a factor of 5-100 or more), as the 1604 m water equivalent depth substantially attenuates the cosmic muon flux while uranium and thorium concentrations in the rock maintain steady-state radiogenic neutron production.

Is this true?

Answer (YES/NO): YES